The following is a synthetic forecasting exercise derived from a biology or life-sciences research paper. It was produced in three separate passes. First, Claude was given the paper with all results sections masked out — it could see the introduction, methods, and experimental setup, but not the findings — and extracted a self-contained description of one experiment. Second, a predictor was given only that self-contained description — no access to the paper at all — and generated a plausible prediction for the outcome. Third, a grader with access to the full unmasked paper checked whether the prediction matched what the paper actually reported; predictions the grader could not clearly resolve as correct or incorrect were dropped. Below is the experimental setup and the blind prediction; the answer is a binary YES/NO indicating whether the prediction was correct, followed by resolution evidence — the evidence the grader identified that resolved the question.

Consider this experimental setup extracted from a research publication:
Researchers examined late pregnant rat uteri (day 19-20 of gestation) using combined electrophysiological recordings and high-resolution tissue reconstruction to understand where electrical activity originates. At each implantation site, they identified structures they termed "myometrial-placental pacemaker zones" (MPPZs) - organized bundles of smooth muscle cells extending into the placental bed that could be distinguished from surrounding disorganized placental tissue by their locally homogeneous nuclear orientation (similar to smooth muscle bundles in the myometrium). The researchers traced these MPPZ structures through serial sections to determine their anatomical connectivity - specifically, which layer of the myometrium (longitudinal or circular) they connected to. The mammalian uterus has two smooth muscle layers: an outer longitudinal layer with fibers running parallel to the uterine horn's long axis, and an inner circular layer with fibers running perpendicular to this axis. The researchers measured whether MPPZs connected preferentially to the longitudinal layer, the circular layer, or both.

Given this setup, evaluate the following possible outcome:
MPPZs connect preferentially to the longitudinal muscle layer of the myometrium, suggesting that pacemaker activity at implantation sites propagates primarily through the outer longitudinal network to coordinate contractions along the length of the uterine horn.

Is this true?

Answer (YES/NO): YES